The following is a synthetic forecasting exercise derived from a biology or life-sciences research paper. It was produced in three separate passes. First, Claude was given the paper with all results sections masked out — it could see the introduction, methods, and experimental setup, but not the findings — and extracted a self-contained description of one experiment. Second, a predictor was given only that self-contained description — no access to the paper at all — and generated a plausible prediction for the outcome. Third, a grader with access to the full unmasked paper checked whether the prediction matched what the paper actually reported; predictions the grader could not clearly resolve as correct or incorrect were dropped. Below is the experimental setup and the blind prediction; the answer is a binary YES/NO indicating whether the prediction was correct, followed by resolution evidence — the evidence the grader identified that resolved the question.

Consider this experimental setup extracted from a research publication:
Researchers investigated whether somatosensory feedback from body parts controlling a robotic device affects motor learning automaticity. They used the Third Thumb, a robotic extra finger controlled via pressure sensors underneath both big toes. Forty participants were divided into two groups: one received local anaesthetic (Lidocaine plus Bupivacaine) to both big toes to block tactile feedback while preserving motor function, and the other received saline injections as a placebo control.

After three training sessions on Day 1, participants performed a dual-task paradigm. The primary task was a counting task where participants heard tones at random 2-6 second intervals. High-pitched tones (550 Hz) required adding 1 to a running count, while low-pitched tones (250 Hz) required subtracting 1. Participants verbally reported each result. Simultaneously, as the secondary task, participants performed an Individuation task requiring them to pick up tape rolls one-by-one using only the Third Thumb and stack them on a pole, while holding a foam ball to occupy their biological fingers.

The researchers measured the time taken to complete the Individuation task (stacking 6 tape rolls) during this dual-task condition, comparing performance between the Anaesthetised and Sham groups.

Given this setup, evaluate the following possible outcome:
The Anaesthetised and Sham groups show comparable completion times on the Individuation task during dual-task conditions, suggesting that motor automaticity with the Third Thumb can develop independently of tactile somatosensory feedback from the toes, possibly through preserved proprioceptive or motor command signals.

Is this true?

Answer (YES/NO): NO